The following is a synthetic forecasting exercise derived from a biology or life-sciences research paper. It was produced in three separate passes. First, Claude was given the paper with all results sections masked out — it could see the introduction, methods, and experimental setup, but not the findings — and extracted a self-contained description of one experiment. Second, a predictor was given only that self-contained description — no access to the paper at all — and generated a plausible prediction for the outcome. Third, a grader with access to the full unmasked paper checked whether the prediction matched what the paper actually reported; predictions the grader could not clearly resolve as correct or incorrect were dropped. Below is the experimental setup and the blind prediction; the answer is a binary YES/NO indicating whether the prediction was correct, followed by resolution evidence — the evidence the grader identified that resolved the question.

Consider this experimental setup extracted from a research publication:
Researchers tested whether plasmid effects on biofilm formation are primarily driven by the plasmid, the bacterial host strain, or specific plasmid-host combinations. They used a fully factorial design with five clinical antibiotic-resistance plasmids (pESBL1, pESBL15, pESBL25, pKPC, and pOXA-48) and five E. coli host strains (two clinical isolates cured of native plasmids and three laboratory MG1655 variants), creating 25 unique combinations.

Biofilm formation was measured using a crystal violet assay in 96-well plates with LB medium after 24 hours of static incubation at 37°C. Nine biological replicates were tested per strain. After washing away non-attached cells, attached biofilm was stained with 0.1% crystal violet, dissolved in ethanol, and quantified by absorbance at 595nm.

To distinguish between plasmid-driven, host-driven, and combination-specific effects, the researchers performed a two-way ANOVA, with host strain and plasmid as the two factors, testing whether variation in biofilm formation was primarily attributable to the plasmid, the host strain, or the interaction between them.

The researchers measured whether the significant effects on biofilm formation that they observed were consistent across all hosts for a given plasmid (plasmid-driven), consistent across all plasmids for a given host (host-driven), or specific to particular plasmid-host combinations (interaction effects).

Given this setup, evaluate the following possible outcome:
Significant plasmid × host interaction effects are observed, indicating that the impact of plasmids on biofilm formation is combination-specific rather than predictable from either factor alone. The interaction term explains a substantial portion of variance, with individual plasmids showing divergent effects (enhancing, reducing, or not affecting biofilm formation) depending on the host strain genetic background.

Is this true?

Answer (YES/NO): YES